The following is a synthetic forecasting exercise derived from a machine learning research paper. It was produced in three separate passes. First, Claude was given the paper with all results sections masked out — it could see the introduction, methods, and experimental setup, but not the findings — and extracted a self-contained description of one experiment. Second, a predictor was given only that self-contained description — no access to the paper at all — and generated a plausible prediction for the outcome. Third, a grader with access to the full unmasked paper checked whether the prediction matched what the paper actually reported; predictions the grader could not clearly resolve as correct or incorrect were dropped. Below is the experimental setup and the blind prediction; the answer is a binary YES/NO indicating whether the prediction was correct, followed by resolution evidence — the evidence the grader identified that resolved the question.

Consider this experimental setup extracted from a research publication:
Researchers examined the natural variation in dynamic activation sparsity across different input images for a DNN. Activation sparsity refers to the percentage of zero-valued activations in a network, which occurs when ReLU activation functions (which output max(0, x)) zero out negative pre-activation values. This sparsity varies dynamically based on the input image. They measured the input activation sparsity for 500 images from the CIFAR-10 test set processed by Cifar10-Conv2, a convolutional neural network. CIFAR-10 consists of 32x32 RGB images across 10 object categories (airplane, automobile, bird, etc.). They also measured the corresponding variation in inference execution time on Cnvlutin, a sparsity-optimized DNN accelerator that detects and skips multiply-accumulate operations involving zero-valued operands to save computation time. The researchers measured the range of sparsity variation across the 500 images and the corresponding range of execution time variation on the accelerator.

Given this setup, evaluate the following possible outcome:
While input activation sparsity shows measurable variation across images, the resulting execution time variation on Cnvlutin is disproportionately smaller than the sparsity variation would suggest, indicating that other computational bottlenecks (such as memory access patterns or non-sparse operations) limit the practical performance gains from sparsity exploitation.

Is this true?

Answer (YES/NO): NO